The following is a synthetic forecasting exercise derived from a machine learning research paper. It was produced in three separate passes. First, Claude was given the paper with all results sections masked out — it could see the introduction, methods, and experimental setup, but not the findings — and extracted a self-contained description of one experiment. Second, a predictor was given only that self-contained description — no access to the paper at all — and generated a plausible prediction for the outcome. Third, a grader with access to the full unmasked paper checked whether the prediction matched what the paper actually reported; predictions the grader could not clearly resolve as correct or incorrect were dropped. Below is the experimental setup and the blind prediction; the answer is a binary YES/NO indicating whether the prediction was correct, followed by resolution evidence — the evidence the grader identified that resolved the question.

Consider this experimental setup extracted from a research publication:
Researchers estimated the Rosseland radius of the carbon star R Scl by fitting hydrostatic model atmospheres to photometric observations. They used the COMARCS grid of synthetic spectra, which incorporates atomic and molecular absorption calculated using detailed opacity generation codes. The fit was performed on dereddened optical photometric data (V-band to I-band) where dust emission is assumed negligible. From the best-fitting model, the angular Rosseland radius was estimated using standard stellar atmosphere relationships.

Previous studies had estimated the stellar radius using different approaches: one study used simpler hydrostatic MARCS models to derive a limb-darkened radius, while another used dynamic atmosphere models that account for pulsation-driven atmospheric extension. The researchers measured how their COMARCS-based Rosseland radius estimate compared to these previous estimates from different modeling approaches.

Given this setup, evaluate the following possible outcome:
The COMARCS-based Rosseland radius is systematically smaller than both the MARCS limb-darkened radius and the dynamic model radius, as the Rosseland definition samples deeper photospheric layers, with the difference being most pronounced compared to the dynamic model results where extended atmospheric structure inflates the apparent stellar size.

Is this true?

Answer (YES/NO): NO